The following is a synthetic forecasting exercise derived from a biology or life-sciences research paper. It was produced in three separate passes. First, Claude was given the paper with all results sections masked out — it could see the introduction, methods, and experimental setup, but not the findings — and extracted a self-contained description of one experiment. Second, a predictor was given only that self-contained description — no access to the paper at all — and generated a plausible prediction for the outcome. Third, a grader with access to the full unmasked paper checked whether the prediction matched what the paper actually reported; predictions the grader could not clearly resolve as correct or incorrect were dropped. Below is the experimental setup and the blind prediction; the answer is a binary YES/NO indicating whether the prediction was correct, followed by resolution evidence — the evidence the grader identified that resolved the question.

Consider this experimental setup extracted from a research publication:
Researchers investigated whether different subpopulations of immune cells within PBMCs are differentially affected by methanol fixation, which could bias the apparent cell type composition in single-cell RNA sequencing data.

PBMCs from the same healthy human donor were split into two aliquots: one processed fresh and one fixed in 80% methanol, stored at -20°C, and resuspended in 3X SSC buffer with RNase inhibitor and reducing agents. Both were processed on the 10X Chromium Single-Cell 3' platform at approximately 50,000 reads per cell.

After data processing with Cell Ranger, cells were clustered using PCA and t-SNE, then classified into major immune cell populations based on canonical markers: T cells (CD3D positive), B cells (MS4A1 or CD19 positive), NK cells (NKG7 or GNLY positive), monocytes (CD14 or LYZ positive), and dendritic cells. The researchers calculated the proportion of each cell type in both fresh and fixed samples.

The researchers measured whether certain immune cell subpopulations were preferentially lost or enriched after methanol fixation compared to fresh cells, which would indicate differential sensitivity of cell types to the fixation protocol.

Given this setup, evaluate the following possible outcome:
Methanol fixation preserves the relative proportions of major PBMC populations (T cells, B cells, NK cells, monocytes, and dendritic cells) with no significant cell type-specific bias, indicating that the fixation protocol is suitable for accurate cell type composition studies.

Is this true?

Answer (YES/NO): YES